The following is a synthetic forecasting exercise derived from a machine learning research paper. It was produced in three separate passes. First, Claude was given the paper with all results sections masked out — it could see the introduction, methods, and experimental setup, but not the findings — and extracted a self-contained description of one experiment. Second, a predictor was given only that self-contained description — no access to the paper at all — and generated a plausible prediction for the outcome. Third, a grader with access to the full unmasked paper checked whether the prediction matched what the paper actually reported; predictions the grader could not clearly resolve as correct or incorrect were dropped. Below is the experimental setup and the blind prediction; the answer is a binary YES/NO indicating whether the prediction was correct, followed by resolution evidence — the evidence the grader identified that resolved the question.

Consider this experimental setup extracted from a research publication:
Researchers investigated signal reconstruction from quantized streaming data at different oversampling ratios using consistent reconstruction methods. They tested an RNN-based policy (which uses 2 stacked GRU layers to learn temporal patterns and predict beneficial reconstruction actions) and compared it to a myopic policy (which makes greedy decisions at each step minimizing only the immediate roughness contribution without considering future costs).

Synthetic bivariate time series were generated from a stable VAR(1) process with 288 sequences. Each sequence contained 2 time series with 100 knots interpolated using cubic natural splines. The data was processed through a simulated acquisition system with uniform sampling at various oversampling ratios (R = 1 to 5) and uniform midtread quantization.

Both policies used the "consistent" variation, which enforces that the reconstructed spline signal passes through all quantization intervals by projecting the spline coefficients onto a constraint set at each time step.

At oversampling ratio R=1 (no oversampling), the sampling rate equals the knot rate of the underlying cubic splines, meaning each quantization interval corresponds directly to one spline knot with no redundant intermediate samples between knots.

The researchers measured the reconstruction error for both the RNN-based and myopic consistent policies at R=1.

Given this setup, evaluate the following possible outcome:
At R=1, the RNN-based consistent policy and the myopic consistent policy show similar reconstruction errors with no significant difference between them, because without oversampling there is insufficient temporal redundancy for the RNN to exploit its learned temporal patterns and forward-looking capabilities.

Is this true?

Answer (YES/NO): NO